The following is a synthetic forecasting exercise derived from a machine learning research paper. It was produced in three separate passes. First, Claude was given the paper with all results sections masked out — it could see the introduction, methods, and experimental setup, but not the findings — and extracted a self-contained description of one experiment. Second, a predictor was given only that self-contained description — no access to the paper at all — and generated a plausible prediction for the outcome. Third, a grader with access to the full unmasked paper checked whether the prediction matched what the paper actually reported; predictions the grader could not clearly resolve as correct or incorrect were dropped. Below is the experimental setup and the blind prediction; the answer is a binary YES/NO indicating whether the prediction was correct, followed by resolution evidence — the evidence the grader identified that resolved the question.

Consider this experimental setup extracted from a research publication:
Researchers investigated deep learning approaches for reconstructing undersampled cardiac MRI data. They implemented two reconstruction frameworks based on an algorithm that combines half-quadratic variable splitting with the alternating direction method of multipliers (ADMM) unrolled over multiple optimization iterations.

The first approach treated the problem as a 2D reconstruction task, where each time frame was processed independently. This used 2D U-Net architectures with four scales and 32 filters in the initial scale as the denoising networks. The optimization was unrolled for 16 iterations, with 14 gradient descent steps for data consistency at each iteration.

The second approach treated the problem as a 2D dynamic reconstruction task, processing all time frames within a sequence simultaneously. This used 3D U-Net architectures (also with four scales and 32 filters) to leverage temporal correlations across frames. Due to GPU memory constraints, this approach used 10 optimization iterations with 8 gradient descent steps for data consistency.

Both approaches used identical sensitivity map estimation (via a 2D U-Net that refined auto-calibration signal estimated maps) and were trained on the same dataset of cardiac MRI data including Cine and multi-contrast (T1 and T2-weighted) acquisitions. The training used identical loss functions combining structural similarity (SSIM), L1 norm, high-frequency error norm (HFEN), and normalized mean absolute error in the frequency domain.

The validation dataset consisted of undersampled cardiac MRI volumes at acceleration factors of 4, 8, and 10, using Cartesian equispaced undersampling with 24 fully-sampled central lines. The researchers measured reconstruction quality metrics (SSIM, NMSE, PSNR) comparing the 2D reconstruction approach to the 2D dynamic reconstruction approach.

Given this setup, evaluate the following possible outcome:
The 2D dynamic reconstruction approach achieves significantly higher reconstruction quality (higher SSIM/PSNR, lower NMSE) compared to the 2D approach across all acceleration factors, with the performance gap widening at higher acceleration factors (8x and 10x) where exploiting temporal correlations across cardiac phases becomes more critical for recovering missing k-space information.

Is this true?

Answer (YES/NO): NO